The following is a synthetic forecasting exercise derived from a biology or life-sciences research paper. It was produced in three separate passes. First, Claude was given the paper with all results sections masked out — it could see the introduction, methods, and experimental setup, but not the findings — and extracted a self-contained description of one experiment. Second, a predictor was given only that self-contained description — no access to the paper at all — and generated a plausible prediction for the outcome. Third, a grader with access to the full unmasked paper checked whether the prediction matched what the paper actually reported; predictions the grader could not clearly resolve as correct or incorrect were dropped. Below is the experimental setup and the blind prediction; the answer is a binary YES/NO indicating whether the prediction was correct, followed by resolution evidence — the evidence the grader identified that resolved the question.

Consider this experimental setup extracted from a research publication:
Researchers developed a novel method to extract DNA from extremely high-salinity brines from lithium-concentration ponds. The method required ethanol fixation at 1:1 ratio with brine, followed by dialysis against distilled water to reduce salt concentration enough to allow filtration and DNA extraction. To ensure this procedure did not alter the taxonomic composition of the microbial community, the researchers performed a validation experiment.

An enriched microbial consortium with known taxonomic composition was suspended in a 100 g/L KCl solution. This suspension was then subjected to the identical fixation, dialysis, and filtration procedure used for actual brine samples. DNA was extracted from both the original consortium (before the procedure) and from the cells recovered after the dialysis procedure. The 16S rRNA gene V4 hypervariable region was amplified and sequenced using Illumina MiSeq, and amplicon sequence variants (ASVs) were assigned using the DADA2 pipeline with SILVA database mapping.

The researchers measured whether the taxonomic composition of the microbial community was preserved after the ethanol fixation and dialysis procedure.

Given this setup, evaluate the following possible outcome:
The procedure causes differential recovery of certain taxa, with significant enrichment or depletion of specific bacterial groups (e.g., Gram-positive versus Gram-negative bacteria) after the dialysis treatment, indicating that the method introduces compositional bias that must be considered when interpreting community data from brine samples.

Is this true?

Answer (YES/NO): NO